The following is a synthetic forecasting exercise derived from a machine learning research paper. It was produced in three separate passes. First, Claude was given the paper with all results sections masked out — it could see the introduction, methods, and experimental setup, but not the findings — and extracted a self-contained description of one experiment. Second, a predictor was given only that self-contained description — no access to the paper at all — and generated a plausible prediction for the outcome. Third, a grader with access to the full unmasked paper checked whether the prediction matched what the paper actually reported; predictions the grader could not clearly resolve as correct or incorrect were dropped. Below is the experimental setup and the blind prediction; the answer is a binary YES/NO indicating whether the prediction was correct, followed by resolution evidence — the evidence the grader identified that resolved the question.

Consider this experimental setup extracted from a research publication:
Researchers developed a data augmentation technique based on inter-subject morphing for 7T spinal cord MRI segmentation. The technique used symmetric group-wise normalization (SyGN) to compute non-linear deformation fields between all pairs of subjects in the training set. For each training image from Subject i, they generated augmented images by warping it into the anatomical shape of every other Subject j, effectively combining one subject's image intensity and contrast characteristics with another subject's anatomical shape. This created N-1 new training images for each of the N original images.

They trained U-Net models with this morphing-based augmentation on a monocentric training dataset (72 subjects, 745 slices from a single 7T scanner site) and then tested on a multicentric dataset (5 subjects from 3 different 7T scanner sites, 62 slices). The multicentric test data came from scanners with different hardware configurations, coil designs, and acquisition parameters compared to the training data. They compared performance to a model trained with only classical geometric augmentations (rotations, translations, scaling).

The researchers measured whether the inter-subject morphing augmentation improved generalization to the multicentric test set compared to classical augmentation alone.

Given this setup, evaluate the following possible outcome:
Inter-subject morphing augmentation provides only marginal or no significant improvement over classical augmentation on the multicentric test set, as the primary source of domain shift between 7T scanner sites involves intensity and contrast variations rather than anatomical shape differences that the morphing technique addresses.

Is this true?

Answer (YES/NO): YES